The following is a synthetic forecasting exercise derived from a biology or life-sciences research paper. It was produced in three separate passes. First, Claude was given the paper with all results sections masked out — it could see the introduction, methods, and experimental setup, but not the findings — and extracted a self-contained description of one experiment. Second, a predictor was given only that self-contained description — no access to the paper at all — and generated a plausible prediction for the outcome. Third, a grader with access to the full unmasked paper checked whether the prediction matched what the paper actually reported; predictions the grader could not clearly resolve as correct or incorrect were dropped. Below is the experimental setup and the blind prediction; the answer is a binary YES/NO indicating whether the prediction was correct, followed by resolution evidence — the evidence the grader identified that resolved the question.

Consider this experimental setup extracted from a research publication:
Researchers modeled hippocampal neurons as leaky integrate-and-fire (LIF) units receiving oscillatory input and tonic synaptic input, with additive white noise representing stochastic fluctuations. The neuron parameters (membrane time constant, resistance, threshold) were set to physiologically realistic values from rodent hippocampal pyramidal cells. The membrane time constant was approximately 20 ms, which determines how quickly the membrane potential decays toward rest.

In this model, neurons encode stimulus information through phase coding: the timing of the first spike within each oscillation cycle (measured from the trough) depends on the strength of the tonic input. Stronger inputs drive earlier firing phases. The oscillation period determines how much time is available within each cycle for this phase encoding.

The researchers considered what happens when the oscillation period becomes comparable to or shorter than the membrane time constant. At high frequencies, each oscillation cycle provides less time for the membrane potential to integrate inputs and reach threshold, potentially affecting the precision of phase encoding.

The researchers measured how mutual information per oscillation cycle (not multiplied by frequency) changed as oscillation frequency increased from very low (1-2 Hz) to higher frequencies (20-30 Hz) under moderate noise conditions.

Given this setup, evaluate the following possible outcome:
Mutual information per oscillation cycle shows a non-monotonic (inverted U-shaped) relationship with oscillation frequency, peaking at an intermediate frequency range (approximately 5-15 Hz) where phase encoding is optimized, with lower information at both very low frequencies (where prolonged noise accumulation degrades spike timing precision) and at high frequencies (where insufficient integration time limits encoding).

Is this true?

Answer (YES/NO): NO